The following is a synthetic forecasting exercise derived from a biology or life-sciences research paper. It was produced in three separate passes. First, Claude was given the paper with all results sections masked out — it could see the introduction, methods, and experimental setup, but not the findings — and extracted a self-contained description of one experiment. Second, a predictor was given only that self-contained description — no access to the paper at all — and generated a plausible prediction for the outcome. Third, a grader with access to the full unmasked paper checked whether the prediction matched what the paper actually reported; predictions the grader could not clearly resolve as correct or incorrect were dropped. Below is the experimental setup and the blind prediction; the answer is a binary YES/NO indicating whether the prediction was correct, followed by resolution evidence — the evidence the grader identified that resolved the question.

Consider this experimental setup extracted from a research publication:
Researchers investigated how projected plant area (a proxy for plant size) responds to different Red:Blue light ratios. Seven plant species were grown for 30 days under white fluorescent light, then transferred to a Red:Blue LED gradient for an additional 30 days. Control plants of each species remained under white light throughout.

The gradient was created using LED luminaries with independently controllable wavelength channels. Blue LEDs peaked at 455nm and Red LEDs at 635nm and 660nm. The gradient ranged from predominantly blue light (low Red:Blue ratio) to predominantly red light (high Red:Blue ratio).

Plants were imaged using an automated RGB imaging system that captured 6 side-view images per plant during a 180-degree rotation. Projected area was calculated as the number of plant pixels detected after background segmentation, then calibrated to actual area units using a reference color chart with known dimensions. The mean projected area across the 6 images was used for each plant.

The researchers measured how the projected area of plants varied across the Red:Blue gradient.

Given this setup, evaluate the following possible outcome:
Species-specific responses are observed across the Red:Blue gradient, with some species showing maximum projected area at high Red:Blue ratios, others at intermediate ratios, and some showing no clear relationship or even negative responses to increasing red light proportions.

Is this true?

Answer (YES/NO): NO